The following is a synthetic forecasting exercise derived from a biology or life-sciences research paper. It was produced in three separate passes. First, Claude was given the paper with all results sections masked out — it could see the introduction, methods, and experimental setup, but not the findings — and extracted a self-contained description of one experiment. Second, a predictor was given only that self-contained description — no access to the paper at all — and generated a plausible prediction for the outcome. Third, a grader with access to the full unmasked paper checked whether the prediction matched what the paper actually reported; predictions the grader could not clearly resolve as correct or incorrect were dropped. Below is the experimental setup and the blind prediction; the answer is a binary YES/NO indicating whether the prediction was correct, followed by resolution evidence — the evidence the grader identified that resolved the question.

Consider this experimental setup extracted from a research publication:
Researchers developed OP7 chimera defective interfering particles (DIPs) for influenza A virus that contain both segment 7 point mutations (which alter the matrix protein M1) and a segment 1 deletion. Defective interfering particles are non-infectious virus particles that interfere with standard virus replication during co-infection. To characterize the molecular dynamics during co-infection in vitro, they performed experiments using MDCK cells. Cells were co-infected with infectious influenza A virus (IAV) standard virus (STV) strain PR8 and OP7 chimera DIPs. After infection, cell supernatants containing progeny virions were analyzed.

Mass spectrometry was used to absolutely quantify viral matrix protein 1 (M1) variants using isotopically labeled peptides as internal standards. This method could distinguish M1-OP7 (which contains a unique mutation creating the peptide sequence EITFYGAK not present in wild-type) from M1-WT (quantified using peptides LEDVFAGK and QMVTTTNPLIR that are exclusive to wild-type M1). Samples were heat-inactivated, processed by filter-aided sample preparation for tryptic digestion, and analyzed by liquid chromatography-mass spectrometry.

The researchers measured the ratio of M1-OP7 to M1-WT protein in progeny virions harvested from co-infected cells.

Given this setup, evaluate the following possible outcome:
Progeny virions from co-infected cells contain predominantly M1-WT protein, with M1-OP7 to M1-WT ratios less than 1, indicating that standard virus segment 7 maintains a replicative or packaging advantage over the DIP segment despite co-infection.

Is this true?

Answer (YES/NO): NO